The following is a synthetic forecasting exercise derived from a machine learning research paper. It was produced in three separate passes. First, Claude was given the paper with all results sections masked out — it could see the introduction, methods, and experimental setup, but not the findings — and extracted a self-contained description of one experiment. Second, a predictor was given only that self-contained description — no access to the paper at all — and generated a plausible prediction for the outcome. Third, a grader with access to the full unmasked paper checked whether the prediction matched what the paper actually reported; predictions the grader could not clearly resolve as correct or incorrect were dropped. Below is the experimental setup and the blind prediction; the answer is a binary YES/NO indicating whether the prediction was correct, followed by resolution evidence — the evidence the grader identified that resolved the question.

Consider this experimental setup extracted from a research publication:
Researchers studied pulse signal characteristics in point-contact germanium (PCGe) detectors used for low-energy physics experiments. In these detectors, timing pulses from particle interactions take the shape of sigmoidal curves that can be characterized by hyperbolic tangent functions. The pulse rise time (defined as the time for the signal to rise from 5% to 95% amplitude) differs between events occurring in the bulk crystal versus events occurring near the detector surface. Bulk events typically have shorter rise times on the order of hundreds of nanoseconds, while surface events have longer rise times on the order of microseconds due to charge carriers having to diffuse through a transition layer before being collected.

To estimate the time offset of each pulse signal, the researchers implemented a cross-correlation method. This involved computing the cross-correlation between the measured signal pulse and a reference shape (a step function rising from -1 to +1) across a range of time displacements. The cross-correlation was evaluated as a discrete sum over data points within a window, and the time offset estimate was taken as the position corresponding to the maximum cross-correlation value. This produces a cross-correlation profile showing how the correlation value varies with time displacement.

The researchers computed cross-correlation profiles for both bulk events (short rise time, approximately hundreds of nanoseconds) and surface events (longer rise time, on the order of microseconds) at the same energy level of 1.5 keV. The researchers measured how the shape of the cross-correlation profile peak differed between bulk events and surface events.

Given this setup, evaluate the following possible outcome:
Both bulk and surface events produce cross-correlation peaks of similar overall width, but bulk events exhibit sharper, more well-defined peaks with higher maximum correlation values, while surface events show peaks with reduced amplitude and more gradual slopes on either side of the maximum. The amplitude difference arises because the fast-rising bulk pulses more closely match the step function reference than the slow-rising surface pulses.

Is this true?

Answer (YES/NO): NO